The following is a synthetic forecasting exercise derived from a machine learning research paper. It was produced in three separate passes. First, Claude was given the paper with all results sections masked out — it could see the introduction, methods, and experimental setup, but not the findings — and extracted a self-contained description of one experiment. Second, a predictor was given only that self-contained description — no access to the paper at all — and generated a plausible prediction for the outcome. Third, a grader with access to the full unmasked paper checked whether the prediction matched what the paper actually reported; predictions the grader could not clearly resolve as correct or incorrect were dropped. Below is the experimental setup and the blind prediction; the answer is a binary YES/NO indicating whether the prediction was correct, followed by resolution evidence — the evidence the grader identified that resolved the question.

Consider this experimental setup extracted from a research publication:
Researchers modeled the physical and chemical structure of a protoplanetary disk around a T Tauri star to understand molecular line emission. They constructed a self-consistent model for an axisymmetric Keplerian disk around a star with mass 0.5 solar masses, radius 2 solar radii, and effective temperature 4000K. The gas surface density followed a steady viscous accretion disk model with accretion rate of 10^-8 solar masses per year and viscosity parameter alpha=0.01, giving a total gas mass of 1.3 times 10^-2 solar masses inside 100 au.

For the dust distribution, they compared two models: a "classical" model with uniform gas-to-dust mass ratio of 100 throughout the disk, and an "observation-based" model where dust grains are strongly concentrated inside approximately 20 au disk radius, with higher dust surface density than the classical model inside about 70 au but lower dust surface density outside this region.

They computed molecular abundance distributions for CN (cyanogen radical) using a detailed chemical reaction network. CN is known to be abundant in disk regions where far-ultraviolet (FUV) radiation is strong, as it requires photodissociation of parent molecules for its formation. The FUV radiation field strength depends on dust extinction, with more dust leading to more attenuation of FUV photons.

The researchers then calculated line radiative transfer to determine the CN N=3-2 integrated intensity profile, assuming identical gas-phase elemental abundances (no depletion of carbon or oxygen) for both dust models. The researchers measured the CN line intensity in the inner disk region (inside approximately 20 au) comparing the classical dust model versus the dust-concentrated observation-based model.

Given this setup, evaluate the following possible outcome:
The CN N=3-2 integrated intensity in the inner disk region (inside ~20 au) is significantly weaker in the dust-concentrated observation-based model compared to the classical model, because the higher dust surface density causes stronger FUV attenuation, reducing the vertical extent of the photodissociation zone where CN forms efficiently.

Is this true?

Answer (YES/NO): YES